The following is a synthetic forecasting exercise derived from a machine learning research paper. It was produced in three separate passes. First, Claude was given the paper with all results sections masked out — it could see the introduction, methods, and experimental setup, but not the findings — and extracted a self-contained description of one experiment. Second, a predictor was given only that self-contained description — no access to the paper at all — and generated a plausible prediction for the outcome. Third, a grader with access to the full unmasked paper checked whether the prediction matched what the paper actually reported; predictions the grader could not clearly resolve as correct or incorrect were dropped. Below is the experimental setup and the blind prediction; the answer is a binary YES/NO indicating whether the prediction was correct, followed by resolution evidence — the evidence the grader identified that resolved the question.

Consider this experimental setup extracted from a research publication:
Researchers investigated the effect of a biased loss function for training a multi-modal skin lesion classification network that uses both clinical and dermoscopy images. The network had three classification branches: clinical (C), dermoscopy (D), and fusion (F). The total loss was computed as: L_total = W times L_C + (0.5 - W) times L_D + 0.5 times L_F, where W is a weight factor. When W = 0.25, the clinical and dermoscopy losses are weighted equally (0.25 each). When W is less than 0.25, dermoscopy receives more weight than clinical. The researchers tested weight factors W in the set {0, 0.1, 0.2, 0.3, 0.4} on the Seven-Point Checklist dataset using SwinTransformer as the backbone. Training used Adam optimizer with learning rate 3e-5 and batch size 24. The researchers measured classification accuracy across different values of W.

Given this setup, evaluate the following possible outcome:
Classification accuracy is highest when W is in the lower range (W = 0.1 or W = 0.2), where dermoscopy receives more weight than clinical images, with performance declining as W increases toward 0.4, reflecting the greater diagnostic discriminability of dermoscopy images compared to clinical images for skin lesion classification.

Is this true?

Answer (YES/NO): YES